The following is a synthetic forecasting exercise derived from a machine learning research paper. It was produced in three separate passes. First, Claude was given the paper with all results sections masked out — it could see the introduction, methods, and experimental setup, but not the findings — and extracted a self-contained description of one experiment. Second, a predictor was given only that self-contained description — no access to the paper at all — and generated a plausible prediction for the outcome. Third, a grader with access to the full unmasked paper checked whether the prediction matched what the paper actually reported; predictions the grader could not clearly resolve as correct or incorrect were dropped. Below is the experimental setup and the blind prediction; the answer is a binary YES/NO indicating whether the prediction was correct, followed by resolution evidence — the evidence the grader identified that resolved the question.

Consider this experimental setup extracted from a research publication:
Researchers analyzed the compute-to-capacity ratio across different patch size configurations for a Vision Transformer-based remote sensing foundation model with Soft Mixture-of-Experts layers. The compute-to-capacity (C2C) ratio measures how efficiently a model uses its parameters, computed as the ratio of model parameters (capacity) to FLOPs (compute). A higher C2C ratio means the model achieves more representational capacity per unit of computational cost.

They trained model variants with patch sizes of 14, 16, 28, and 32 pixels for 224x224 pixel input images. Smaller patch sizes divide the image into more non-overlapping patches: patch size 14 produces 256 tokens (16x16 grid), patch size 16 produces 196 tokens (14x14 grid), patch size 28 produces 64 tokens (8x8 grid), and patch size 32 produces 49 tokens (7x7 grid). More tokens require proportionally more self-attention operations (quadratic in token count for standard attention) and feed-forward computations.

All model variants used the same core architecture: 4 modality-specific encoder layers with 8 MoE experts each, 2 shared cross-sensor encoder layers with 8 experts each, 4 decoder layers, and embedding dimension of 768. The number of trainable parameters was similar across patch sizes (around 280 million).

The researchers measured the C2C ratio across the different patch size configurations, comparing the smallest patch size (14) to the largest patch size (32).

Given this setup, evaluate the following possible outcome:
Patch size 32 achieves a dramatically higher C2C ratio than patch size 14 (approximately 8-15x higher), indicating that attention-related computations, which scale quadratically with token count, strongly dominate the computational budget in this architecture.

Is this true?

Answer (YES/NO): NO